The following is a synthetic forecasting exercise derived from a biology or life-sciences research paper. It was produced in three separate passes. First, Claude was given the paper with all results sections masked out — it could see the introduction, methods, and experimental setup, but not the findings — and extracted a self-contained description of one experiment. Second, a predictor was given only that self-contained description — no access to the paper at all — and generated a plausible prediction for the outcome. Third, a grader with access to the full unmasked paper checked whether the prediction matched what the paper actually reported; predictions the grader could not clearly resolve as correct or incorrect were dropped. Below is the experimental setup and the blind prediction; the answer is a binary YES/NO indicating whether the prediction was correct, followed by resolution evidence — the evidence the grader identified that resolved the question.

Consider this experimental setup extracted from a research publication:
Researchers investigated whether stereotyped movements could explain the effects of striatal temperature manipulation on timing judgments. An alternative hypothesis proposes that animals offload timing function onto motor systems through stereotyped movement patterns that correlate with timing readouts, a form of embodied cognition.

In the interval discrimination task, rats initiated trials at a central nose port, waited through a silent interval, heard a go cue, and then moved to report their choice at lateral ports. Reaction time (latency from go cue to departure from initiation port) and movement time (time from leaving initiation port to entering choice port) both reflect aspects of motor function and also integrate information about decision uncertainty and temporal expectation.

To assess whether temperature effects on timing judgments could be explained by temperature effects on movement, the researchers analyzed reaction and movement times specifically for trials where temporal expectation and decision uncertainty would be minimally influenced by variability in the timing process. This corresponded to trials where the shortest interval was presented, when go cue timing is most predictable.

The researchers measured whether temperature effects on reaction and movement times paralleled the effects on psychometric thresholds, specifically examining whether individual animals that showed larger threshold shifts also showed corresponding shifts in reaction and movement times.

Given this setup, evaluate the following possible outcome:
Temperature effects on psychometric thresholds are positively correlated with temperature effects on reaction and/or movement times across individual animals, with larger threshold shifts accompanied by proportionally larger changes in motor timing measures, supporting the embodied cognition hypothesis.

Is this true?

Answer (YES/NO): NO